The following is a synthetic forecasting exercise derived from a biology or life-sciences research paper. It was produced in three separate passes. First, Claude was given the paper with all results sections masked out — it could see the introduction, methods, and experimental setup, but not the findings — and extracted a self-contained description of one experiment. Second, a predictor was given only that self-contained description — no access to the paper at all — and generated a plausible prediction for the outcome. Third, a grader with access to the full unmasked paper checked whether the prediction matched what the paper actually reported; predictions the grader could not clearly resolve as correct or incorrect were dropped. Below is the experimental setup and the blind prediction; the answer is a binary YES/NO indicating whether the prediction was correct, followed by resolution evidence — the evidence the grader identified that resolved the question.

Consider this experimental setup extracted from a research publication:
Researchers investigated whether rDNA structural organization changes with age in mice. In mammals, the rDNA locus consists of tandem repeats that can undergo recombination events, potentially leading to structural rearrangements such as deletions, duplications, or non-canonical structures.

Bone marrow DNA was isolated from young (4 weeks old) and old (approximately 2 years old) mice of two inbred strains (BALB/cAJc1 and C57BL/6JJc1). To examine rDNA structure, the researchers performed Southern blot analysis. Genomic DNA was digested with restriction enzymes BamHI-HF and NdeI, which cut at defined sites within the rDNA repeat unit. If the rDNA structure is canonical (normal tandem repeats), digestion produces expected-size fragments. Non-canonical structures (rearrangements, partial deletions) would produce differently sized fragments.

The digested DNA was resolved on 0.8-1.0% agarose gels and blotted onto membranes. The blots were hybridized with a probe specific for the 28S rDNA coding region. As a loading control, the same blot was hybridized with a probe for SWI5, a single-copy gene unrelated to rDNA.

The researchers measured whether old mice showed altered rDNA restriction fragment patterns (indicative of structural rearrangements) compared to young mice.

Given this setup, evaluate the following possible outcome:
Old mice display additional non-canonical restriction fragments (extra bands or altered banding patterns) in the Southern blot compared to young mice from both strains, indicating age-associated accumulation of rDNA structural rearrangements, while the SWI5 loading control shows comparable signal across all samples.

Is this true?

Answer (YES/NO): NO